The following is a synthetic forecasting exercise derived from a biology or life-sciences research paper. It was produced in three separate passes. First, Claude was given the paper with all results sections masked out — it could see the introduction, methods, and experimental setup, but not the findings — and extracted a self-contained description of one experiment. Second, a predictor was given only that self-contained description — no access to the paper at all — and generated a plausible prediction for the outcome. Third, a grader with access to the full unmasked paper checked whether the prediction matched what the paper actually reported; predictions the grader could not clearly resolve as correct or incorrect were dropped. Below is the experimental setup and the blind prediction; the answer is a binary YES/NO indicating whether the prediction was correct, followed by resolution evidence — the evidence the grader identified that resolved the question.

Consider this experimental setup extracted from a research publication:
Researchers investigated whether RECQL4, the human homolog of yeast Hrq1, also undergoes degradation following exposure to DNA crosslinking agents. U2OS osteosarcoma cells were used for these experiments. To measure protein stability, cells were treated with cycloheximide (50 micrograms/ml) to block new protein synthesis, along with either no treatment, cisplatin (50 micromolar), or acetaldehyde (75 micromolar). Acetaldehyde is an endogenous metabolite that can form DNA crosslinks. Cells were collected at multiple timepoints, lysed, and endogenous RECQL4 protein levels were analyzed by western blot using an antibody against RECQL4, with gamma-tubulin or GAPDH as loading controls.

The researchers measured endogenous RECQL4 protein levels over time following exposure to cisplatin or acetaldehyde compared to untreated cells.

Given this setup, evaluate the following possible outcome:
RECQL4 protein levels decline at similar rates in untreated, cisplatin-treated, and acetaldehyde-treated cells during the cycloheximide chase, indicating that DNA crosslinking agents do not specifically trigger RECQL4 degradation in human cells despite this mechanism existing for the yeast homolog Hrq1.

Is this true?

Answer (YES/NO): NO